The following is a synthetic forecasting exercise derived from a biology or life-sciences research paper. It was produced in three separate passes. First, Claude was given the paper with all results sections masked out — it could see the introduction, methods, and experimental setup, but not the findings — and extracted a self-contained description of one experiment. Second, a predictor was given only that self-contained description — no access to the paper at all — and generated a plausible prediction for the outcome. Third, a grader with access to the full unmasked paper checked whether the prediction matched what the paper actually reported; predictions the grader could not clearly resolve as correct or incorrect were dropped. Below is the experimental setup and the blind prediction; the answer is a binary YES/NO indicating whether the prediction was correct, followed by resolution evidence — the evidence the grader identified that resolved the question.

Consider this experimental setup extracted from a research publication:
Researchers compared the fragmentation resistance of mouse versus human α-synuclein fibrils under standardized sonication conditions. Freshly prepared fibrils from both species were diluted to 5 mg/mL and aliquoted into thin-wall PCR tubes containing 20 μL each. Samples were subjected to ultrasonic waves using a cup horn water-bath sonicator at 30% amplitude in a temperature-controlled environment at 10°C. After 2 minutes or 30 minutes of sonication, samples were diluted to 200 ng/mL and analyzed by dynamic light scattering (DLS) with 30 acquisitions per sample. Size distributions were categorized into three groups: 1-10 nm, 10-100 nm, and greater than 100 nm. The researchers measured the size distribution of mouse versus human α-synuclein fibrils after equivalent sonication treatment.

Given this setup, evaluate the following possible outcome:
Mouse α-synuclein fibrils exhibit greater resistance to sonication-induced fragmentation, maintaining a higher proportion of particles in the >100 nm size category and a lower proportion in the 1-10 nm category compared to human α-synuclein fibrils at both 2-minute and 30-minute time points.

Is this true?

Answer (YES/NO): NO